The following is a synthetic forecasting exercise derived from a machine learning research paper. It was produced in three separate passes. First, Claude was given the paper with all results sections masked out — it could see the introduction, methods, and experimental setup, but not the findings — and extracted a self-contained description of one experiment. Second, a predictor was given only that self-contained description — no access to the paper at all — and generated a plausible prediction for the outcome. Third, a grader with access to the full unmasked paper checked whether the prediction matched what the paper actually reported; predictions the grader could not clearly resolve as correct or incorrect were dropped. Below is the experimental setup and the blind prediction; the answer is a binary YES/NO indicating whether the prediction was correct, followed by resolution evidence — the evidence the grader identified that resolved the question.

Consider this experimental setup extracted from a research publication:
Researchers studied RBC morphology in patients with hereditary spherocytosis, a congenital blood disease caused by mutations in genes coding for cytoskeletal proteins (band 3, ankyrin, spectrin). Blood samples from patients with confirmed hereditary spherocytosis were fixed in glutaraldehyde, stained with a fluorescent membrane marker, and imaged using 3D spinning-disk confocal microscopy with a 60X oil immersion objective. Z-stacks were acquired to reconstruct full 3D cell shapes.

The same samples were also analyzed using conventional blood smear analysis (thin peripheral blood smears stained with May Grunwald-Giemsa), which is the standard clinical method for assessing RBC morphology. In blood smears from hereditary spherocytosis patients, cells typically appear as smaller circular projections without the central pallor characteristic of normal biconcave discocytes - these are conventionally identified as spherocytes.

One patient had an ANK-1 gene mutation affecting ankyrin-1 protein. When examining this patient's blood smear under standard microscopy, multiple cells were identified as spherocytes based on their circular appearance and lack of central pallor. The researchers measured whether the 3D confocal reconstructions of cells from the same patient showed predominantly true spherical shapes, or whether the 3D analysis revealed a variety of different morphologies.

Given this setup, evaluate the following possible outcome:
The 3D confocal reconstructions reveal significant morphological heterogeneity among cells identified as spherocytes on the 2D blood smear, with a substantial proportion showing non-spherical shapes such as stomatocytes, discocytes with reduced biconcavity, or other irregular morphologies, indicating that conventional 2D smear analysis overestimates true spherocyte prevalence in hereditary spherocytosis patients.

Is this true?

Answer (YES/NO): YES